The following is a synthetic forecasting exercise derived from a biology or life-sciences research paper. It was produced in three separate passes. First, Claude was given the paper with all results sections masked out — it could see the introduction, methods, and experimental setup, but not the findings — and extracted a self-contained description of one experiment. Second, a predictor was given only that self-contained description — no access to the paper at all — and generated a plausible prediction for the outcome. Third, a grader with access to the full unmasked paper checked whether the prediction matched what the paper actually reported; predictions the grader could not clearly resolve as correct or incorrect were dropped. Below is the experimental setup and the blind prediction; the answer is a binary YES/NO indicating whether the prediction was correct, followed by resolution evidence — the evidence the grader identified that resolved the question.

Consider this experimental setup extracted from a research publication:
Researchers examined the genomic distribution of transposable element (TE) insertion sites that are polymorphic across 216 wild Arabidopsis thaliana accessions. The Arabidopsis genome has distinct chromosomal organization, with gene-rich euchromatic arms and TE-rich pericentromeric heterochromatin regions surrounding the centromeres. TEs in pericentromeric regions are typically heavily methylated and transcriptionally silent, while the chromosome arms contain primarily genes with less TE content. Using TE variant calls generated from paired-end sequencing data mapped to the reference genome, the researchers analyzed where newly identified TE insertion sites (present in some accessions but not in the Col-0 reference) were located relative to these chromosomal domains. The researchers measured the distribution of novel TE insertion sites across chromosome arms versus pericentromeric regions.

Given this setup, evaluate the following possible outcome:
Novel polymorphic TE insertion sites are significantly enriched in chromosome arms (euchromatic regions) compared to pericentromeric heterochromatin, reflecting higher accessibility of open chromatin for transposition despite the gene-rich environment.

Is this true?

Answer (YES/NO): NO